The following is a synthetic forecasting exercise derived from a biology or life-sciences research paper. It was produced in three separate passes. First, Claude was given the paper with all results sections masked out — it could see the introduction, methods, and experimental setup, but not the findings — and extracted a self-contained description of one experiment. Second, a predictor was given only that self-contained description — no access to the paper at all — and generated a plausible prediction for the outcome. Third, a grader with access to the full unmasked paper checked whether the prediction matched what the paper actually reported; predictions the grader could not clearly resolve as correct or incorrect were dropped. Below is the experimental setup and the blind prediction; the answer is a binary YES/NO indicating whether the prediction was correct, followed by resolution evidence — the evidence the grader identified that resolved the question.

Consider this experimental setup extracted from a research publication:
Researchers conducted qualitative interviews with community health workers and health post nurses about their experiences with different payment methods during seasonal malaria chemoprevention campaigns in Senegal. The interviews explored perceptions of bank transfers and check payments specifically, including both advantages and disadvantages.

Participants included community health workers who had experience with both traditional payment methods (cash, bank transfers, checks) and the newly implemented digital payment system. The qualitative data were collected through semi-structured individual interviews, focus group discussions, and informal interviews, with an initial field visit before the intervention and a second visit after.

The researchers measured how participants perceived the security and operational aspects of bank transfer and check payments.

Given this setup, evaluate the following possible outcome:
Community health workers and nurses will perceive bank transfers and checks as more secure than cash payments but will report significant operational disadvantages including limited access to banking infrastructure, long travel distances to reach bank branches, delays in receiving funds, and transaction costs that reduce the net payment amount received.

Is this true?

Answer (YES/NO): NO